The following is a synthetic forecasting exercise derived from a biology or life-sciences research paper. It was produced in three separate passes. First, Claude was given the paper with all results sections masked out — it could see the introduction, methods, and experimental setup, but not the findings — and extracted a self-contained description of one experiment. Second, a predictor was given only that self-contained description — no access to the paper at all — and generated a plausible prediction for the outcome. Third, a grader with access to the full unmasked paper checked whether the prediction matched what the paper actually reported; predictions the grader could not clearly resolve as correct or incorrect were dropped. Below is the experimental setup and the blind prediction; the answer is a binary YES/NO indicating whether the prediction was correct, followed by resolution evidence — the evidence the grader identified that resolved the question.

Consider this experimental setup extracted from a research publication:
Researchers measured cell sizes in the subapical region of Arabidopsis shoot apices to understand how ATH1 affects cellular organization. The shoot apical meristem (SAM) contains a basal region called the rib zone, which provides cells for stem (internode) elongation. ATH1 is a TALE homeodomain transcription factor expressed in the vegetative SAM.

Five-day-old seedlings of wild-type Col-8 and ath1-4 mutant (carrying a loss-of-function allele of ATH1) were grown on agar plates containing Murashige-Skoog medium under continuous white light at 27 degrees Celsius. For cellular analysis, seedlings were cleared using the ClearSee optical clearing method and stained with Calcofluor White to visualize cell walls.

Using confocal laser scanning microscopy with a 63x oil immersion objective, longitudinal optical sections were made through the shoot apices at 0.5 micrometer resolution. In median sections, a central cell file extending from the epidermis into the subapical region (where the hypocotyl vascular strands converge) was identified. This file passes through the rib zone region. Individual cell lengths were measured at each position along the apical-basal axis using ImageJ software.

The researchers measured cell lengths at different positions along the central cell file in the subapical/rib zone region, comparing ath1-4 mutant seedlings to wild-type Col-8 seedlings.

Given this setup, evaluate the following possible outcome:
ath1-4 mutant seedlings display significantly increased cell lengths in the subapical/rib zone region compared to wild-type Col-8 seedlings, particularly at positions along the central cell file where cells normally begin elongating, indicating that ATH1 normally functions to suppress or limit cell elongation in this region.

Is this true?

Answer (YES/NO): YES